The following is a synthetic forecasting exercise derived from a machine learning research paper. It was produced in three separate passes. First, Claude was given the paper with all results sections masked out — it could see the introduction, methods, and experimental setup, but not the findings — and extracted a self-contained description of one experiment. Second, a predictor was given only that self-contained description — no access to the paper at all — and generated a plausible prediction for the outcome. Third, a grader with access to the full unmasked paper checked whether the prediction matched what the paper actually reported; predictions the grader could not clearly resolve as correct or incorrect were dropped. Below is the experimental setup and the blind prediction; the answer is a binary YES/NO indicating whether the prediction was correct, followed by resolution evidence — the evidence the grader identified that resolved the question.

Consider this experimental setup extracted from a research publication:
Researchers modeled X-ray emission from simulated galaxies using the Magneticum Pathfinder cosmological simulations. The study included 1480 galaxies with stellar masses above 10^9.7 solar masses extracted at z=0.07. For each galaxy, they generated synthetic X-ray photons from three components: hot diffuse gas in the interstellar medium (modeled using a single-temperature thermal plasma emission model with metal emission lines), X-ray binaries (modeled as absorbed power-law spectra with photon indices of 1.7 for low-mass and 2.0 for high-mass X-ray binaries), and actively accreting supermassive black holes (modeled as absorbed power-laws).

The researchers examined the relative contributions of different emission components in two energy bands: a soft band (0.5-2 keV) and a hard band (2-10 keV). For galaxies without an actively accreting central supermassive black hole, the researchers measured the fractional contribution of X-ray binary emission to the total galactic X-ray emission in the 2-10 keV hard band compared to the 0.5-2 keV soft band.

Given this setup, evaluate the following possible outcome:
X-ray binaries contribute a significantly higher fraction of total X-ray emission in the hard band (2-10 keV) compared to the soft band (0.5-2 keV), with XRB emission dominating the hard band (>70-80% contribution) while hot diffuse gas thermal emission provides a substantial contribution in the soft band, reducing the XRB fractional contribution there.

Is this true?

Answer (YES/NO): YES